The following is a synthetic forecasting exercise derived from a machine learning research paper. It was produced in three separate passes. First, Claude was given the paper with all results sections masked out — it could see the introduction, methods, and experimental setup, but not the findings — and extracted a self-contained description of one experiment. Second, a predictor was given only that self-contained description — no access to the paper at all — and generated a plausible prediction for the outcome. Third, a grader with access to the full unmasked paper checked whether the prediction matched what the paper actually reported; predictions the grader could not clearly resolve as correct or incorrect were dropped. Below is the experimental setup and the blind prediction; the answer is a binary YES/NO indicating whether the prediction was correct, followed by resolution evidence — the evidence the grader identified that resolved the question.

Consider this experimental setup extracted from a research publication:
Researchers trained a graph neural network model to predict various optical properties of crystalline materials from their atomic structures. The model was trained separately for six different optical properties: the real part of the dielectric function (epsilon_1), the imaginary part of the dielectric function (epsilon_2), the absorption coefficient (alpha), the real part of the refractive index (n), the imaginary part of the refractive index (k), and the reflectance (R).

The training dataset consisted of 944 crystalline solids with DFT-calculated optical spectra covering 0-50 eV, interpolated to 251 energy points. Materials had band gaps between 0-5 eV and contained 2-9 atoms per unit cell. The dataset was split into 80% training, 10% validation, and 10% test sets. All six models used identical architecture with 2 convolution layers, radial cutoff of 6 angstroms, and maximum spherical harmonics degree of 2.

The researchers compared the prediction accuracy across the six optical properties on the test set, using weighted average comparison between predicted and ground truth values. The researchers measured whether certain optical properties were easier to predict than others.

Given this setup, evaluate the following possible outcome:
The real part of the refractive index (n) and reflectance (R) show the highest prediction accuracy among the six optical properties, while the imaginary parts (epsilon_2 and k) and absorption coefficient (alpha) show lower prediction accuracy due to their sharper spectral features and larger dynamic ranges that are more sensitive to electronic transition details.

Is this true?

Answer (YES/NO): NO